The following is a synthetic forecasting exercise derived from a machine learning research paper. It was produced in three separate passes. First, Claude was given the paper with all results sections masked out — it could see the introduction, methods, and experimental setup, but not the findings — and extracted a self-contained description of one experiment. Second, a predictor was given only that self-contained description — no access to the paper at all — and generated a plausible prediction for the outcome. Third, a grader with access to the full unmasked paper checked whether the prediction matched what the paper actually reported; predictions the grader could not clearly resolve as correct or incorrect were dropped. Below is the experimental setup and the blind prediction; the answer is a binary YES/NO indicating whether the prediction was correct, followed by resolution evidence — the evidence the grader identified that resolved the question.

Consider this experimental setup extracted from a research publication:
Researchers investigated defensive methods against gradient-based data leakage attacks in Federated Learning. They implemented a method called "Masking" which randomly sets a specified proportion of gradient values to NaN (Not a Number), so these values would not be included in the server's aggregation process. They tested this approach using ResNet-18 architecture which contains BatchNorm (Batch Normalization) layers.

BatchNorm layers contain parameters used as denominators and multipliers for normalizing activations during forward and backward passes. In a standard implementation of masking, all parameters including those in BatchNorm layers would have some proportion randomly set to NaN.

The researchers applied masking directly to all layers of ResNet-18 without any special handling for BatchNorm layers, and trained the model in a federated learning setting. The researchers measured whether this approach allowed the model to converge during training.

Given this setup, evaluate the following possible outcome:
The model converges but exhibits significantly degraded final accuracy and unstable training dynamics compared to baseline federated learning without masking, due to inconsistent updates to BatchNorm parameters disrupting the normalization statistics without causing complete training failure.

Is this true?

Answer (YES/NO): NO